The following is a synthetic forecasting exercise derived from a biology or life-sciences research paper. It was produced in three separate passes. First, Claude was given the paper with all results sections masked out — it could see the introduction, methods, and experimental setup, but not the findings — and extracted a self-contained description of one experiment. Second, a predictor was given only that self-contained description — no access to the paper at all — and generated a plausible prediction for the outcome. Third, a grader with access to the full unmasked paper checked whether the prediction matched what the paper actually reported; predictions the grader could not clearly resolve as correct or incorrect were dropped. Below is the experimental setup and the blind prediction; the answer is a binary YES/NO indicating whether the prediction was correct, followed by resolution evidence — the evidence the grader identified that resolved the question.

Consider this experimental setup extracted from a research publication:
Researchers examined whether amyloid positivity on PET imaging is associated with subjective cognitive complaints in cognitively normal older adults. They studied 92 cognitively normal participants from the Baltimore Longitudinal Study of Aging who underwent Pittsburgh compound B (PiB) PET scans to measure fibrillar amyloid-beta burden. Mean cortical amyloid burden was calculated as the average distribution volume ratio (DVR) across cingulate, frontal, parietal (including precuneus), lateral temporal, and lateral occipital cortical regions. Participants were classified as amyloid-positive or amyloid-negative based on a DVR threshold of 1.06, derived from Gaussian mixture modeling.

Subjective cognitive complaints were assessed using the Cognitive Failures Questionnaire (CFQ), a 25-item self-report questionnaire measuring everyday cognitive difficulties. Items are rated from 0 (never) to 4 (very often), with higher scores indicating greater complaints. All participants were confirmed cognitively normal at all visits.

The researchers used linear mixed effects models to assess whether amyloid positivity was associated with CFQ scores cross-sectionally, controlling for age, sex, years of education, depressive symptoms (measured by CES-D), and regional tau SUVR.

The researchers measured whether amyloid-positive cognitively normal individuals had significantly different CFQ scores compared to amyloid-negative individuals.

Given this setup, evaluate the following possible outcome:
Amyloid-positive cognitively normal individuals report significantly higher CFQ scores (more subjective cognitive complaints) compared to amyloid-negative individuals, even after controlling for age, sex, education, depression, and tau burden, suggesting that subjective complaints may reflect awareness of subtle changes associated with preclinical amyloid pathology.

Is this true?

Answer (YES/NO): NO